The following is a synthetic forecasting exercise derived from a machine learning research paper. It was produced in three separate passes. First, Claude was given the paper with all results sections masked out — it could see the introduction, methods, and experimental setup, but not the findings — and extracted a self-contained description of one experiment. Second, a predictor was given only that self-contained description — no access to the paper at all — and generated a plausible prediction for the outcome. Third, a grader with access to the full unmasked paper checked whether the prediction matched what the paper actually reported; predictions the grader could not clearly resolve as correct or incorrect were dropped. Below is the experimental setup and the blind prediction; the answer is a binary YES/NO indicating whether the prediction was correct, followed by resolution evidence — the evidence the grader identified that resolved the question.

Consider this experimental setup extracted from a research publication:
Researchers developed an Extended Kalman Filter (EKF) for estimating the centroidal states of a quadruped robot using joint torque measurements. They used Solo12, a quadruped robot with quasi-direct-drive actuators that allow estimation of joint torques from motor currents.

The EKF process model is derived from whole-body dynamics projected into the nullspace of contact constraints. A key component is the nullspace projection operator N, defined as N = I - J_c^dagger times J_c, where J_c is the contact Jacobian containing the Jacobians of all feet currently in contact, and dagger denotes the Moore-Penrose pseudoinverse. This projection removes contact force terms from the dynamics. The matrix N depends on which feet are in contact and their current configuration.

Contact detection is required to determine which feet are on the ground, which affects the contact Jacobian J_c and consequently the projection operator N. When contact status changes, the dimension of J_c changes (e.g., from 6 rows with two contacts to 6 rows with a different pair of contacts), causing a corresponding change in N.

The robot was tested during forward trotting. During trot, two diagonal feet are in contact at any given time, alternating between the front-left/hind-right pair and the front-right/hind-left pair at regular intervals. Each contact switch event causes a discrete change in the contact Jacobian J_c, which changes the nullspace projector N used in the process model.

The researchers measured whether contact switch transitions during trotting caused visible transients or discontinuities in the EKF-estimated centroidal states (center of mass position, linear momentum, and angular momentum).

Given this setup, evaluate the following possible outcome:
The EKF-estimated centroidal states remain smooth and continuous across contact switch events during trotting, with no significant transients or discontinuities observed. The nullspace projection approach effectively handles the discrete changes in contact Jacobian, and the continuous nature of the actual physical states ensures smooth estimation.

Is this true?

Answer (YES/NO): NO